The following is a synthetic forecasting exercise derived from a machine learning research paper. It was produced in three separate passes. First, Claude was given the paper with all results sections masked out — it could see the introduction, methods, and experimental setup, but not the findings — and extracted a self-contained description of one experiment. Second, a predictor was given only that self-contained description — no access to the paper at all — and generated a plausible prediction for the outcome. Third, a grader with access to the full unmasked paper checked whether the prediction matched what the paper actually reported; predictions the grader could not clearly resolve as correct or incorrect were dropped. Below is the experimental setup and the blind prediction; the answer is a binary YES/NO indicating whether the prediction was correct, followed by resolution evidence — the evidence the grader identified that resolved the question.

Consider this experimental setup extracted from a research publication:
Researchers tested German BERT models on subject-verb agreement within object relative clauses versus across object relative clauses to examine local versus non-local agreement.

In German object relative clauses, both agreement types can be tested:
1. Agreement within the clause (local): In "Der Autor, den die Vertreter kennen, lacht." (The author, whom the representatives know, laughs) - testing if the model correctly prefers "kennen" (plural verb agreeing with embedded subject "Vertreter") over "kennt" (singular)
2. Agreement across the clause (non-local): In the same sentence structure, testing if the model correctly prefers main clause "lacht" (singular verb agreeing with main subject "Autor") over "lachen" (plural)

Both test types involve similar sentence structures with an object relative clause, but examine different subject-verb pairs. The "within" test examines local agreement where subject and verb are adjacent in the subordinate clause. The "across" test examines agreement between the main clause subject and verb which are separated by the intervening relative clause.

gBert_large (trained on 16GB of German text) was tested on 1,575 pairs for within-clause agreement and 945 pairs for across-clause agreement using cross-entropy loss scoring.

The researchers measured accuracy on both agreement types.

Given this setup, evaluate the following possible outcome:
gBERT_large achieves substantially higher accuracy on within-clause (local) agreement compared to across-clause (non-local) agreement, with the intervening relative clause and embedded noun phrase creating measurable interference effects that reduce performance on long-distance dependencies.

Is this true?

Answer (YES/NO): NO